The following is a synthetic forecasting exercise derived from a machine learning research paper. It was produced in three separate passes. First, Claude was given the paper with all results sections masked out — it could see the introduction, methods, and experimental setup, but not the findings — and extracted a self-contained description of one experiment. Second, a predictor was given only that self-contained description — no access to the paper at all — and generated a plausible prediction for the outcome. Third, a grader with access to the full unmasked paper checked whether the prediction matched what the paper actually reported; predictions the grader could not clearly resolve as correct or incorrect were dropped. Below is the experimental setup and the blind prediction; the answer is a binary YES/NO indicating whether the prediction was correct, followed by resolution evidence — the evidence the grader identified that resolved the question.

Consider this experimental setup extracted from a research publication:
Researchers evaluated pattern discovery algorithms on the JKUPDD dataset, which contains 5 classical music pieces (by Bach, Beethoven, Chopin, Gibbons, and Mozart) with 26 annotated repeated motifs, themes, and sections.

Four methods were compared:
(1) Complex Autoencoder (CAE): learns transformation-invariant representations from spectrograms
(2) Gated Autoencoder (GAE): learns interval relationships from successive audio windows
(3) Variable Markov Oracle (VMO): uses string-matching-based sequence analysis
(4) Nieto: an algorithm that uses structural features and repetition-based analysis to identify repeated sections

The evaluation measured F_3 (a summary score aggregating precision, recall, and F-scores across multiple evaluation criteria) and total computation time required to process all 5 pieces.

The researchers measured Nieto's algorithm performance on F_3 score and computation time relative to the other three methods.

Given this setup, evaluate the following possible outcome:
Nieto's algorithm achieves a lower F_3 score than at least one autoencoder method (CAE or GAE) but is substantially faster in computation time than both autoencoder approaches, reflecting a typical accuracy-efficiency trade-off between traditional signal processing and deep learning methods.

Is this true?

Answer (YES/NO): NO